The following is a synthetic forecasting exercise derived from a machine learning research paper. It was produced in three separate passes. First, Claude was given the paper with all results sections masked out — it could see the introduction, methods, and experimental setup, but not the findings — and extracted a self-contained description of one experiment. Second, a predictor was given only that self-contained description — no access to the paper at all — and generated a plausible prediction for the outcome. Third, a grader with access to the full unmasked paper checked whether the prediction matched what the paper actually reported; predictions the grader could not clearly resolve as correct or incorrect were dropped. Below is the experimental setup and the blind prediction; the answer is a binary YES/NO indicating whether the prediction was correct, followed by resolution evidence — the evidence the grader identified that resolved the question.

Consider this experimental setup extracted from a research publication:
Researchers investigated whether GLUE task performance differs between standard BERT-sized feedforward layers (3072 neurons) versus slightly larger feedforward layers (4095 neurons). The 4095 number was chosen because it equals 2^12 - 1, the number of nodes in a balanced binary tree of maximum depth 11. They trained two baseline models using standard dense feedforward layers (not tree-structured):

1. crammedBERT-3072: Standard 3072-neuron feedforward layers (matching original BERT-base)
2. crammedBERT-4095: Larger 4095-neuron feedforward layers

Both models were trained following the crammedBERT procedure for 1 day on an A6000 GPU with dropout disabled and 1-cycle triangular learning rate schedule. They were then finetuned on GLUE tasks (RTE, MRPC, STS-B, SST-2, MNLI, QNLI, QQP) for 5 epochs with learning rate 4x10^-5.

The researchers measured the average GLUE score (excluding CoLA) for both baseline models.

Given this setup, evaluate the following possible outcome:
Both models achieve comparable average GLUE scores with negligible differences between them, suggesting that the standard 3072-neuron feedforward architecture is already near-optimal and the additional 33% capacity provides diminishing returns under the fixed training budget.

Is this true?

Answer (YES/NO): YES